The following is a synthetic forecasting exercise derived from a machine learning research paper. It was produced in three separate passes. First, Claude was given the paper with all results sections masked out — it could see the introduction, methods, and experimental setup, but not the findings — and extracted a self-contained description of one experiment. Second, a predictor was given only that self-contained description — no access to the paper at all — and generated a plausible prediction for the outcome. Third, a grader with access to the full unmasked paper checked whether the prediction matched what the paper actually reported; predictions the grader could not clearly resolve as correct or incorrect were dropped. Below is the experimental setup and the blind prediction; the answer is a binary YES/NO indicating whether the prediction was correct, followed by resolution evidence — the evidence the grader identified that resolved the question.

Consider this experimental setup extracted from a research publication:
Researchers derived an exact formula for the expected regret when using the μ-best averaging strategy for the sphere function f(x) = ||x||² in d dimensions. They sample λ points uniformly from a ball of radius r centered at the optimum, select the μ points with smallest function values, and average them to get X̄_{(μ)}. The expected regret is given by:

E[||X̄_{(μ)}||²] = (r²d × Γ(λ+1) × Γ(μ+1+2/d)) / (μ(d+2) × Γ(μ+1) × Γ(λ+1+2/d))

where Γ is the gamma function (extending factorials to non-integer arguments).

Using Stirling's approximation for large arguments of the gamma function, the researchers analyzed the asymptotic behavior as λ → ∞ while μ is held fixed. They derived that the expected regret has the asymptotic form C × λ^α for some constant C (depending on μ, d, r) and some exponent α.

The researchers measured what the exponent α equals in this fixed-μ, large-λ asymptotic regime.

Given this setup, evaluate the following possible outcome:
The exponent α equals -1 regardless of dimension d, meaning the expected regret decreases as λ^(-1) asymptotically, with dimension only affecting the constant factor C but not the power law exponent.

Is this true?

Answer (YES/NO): NO